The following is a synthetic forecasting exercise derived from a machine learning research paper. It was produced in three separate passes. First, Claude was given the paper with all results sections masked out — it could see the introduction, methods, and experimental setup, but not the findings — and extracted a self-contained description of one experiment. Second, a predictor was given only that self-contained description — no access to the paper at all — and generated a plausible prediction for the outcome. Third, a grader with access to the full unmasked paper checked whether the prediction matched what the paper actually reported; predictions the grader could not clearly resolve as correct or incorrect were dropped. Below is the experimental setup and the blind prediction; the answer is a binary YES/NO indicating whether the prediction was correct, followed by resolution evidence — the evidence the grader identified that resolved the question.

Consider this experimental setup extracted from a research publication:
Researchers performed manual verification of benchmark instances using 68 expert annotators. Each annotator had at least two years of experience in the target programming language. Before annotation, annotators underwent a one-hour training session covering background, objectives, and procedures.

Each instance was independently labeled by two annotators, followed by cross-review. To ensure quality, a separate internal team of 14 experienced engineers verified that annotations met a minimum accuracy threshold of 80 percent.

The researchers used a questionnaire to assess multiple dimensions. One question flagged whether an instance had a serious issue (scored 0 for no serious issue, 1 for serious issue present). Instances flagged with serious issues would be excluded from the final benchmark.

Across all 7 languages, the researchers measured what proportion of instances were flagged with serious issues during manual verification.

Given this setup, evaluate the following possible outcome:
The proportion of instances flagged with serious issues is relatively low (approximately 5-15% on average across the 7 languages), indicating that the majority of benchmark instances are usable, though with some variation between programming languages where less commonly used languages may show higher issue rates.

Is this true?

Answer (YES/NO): NO